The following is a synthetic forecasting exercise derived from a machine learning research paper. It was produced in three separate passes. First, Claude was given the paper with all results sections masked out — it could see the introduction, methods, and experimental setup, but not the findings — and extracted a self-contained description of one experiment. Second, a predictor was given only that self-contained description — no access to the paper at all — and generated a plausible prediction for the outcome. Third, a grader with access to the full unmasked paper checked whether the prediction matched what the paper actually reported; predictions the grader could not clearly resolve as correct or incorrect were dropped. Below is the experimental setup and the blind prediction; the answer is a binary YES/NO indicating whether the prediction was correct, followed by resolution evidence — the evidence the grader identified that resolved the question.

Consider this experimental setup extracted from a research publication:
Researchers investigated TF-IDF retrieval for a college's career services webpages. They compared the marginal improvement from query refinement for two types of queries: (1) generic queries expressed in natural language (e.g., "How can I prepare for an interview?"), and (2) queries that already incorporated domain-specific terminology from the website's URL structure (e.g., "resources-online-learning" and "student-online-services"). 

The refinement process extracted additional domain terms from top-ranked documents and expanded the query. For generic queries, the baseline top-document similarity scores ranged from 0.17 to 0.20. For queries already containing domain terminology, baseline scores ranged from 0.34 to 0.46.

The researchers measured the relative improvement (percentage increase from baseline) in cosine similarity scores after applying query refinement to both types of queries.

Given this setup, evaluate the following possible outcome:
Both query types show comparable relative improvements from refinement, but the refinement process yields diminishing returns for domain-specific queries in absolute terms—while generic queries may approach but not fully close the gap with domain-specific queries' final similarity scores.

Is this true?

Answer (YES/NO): NO